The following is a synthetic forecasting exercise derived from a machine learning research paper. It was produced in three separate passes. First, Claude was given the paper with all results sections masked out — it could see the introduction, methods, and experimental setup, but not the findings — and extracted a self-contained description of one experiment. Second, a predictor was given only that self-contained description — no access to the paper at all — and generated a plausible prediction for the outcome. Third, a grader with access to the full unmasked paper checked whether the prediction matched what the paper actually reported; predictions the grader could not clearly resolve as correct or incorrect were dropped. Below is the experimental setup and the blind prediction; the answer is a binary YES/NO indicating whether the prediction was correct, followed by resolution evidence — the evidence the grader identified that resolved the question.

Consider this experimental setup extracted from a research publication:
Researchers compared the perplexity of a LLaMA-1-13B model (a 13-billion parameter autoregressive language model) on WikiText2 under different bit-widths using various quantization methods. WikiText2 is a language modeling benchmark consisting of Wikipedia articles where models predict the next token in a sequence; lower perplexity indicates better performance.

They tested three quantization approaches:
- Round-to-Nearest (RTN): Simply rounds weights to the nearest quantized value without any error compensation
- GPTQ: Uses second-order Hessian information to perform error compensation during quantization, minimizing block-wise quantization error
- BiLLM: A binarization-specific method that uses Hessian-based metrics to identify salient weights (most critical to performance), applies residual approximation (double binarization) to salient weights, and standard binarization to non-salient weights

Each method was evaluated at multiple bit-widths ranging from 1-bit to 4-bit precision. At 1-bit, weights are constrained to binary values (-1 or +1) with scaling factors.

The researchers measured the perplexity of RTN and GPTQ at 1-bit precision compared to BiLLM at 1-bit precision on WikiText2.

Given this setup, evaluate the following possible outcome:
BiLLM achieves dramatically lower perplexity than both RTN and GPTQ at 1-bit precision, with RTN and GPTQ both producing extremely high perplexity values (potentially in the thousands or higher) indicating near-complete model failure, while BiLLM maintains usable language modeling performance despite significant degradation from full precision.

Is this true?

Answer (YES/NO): YES